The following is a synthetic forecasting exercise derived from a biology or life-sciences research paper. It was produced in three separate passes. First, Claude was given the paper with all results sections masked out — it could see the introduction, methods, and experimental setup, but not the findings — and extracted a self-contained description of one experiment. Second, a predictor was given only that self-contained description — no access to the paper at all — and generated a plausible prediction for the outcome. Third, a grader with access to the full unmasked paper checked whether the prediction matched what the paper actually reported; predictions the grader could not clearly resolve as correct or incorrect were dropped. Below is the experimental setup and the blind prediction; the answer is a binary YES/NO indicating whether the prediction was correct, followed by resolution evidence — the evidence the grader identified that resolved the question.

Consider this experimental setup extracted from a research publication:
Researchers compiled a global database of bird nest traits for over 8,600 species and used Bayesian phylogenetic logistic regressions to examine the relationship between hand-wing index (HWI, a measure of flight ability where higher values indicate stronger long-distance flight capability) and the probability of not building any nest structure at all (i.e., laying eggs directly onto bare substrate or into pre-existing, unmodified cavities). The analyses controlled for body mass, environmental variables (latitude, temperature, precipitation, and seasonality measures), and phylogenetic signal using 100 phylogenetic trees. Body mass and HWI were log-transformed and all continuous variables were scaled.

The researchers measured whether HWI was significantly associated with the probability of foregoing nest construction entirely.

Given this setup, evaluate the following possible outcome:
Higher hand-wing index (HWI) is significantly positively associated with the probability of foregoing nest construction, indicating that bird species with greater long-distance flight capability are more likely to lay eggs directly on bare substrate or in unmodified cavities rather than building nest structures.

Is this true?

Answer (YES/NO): YES